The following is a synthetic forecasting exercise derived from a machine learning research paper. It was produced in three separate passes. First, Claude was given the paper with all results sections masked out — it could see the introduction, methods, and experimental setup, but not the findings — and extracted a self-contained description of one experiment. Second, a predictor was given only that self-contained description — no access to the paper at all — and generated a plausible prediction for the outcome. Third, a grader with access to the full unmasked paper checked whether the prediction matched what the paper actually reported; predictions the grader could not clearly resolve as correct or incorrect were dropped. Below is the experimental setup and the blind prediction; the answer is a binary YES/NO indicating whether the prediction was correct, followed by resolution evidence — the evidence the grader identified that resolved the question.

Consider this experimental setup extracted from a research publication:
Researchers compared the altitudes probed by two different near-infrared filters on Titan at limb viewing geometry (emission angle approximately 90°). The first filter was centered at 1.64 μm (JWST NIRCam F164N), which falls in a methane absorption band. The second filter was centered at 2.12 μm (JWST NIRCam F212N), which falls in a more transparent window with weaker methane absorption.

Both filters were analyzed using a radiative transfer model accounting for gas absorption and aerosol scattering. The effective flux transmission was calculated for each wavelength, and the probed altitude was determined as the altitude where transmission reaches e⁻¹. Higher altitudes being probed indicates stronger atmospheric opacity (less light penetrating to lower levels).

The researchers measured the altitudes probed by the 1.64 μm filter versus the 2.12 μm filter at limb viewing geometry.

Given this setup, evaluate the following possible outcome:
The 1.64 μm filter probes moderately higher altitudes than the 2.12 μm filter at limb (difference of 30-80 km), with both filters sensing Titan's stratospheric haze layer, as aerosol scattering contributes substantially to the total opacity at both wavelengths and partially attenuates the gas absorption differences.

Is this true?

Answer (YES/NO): NO